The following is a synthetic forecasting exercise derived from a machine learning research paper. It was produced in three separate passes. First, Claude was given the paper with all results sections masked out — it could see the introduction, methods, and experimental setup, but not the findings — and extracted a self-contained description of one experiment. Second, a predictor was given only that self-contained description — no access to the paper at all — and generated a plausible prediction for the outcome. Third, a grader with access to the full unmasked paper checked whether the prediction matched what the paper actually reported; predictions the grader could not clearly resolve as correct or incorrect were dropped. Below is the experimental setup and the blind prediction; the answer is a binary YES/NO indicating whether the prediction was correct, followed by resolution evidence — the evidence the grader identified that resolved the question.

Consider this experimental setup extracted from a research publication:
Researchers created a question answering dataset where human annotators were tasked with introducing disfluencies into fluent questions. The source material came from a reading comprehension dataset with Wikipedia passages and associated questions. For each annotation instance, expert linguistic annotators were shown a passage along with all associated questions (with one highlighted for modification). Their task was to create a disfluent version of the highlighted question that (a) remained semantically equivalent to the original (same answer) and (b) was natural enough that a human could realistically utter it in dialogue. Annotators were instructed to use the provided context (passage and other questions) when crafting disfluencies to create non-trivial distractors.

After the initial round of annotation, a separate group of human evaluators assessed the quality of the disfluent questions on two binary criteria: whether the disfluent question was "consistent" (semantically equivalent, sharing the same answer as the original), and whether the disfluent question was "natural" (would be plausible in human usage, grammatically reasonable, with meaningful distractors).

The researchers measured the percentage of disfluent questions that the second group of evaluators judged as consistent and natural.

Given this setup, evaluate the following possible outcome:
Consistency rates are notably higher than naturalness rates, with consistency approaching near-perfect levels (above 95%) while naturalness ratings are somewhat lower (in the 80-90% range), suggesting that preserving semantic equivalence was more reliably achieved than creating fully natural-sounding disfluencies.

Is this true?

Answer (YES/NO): YES